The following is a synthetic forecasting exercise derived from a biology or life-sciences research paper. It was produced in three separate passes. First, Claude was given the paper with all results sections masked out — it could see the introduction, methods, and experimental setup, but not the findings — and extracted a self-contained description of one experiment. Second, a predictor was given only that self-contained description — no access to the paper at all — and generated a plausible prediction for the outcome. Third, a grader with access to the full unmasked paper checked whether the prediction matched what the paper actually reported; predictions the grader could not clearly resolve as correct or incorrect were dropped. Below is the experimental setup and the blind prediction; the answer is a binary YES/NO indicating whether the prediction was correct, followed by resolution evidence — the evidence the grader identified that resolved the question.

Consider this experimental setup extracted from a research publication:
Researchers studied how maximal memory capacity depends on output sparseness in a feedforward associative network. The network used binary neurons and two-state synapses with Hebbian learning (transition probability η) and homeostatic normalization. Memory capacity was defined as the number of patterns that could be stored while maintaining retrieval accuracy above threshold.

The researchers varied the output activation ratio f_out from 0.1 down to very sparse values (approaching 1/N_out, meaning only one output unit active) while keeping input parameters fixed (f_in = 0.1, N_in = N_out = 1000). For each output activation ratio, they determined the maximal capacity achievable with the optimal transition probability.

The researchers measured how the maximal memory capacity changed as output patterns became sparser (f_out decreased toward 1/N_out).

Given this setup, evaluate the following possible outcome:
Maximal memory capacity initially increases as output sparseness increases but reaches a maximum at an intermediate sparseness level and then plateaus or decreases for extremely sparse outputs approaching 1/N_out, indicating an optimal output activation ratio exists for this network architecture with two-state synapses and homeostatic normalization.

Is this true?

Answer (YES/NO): NO